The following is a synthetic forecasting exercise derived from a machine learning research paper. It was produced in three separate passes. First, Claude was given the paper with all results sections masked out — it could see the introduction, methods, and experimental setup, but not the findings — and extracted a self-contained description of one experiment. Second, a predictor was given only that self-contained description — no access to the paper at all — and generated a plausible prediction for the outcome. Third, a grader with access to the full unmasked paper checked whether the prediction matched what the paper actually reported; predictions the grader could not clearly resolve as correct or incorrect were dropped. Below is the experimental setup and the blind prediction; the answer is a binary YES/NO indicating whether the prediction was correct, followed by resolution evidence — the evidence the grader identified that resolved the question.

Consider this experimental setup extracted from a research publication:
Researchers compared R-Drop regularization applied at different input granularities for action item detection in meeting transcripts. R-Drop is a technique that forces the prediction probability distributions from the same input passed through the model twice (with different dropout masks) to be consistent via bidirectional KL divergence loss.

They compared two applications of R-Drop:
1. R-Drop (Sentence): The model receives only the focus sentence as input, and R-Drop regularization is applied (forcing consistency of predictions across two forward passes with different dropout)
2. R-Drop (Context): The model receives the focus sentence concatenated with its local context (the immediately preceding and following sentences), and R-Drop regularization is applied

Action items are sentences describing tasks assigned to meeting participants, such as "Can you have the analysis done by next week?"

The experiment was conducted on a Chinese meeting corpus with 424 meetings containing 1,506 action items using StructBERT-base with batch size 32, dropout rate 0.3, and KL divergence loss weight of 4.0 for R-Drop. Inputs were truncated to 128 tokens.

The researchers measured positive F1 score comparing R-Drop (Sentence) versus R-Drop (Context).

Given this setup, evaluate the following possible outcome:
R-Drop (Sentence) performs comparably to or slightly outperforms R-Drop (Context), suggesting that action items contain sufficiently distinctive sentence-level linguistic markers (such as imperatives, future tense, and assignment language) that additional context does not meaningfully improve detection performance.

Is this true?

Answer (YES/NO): YES